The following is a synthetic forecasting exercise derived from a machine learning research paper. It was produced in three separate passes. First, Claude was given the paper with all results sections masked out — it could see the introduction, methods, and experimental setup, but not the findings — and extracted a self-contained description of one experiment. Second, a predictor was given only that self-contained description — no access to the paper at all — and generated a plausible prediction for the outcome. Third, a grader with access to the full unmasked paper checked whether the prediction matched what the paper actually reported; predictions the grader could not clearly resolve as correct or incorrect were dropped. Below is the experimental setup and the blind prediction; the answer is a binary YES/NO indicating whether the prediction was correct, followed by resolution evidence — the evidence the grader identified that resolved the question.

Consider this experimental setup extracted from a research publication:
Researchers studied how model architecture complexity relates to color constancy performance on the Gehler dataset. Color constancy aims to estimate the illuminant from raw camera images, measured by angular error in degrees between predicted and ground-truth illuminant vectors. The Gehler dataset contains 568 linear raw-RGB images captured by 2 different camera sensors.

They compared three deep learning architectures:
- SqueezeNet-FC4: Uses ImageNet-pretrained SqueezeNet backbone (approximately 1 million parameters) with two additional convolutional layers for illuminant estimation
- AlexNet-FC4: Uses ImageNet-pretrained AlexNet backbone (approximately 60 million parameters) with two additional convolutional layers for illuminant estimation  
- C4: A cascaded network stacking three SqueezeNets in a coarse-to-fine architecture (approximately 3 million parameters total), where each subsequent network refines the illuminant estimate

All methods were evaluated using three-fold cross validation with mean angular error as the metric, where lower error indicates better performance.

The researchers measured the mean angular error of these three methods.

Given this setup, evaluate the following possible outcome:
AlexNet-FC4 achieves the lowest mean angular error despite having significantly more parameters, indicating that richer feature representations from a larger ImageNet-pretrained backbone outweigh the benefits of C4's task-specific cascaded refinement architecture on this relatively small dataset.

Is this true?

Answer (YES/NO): NO